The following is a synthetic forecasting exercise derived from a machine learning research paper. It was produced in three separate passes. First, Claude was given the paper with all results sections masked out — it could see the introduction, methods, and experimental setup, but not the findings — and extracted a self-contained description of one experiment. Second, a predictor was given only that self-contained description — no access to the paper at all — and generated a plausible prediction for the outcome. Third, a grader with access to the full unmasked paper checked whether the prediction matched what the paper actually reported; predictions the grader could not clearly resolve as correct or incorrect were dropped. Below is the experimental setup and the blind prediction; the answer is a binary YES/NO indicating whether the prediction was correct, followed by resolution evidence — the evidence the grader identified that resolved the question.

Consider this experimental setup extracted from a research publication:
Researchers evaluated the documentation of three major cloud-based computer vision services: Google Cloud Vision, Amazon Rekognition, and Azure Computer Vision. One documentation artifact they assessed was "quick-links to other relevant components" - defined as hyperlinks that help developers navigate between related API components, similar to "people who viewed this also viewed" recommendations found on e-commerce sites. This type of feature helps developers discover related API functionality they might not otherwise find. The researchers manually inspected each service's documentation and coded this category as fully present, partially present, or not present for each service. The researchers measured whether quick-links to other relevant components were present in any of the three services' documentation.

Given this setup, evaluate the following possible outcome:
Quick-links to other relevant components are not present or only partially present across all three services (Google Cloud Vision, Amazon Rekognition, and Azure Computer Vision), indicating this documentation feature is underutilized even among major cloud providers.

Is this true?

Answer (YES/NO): YES